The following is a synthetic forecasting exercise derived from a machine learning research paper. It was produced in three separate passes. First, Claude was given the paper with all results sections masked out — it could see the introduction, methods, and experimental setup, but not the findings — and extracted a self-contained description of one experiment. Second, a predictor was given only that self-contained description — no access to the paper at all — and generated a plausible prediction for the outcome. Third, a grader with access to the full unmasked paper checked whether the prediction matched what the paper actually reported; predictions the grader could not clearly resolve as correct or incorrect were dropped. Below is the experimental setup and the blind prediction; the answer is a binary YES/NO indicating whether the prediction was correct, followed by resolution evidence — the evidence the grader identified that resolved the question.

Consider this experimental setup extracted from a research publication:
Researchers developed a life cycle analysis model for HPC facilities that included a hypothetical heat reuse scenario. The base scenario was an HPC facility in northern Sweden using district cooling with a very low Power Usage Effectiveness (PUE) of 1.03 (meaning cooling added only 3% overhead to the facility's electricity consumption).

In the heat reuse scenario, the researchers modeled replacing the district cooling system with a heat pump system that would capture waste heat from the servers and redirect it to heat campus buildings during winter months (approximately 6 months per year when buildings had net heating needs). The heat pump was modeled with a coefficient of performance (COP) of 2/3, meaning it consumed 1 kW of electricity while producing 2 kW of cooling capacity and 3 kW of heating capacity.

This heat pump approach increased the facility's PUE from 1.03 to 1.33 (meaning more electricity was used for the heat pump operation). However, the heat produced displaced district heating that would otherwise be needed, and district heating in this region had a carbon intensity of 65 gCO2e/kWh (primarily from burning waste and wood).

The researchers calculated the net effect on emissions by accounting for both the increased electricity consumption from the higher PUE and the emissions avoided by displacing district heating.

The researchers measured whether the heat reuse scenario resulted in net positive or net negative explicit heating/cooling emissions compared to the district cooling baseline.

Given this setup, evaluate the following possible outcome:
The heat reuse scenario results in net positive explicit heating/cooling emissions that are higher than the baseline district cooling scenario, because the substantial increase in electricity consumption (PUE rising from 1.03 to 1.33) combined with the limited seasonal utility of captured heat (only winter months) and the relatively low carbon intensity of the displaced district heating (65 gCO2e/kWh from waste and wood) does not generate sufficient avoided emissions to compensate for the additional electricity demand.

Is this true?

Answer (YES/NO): NO